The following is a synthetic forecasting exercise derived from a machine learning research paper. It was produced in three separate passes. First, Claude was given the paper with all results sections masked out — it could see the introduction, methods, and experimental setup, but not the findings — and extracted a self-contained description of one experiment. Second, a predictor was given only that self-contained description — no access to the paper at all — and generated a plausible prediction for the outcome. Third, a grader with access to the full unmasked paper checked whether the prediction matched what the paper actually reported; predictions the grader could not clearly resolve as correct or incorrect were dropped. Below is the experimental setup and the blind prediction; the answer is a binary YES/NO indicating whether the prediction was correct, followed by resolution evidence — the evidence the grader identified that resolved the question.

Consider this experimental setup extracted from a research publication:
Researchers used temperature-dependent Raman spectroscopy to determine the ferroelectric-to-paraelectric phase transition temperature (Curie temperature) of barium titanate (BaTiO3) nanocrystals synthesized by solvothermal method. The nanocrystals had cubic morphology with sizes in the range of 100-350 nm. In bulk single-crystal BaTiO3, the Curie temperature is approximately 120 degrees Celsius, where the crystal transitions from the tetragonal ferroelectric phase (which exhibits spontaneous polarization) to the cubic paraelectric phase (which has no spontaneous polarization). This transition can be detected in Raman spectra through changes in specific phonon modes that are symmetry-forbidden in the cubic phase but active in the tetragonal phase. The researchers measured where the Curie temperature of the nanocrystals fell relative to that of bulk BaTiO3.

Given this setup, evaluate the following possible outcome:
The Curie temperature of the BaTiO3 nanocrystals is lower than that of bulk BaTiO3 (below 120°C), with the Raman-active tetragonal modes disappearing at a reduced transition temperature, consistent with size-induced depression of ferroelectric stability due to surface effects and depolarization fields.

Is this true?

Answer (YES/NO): NO